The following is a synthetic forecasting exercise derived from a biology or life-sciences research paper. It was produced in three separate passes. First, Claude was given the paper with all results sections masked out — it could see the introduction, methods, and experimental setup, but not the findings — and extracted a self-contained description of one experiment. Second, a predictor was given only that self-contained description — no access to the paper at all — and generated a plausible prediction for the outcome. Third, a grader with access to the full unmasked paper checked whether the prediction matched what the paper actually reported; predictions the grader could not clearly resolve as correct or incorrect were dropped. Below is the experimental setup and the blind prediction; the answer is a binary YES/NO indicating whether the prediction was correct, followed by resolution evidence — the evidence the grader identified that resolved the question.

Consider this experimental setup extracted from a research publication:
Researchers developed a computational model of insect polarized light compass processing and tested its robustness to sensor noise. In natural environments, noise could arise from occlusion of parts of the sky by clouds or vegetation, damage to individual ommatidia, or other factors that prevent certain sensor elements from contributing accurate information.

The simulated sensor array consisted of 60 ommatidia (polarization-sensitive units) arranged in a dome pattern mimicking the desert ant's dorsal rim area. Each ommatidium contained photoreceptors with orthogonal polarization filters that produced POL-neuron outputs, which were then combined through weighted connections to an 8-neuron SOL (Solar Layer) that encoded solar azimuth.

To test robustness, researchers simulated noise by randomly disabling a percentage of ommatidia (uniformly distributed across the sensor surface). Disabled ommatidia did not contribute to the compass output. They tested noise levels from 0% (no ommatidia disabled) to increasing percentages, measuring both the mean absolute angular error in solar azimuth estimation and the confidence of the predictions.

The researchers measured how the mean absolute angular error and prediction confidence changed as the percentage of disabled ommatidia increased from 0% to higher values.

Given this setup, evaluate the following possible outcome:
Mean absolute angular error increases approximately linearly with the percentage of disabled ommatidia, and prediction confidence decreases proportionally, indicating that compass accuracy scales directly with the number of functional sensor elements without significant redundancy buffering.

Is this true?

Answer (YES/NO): NO